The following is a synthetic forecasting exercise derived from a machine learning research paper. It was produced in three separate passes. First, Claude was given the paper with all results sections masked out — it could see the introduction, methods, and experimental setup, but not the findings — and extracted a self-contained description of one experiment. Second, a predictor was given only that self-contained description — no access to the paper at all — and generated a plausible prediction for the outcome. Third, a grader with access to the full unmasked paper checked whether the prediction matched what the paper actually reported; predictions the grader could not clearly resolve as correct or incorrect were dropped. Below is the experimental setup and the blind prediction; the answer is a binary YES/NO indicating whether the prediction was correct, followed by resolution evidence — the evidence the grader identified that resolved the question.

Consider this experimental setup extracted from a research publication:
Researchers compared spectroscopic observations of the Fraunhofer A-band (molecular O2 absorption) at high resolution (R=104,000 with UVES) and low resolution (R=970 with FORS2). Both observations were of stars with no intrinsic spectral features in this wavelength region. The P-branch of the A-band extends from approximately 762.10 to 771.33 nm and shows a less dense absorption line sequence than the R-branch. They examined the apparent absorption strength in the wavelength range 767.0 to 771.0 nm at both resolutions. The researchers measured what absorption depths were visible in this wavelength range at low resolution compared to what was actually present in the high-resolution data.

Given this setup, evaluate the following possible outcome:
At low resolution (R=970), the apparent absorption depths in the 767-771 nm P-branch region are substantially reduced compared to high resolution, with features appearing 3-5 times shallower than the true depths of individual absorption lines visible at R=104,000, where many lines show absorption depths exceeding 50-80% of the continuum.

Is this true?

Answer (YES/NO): NO